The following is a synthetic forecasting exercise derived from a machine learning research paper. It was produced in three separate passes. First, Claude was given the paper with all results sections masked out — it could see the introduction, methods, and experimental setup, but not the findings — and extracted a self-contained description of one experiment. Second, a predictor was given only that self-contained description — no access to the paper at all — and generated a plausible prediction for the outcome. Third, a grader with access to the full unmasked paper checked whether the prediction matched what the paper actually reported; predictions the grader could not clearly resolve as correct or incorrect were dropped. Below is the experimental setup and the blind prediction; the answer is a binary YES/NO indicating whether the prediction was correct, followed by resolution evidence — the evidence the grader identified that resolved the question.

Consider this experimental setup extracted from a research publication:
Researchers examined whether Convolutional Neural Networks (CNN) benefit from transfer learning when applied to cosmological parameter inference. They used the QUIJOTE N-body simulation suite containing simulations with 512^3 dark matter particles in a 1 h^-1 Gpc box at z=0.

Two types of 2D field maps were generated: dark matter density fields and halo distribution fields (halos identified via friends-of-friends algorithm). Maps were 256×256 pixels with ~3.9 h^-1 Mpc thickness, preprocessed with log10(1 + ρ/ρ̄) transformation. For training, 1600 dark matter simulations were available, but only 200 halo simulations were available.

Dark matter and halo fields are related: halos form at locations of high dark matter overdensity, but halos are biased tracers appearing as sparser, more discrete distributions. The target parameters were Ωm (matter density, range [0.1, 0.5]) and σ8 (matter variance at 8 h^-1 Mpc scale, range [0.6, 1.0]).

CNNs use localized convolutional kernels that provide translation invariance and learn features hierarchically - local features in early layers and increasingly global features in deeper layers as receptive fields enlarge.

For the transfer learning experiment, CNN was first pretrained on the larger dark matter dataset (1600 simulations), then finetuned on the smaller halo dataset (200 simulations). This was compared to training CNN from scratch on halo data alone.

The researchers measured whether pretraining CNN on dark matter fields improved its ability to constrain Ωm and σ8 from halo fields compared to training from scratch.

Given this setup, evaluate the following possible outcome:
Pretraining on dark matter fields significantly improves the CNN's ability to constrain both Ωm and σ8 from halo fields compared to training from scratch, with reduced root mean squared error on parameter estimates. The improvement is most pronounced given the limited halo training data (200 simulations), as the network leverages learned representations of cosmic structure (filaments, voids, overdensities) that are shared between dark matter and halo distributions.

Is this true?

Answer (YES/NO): NO